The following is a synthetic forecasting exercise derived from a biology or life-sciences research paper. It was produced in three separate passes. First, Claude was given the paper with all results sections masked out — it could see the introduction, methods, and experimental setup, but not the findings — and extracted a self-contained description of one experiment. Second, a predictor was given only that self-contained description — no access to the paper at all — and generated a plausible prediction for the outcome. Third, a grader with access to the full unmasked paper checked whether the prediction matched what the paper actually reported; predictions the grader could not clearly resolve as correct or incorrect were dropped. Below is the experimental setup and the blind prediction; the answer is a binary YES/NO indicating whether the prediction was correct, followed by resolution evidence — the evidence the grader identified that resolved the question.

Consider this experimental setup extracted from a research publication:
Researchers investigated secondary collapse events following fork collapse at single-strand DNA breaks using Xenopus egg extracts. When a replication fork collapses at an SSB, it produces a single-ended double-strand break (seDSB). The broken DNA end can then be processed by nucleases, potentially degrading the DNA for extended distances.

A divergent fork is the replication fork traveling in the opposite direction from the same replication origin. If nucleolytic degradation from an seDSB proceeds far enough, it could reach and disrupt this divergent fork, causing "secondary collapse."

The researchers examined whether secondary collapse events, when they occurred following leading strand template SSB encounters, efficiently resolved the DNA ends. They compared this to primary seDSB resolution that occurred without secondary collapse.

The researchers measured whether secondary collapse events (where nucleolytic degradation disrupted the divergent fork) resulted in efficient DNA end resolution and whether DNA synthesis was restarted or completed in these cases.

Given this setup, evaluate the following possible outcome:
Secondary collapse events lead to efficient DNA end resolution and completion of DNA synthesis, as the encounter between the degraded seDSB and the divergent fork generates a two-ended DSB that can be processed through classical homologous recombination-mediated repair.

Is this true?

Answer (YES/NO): NO